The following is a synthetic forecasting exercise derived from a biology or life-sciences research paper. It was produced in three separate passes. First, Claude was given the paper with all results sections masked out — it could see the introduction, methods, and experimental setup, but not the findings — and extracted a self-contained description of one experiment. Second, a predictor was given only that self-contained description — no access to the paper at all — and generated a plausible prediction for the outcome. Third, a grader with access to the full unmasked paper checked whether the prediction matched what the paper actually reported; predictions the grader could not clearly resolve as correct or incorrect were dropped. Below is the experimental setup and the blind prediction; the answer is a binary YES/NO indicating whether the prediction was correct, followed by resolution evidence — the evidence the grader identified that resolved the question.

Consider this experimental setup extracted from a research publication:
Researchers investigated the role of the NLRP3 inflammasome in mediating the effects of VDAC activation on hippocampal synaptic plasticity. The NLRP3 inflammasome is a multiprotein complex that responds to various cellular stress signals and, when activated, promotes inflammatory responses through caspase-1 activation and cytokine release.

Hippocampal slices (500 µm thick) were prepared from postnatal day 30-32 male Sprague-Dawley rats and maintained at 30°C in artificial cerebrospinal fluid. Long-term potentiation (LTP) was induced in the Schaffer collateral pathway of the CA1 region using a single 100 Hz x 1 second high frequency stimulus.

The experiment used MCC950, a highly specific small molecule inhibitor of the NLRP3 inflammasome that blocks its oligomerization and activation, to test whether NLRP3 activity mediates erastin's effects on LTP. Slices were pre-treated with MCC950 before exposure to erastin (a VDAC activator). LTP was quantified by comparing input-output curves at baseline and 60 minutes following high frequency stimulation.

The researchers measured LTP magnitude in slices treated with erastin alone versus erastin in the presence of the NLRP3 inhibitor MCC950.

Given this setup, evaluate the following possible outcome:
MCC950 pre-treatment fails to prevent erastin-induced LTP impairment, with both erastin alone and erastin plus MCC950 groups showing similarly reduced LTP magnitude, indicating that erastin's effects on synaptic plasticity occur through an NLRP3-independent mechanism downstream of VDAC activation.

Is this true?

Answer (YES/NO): NO